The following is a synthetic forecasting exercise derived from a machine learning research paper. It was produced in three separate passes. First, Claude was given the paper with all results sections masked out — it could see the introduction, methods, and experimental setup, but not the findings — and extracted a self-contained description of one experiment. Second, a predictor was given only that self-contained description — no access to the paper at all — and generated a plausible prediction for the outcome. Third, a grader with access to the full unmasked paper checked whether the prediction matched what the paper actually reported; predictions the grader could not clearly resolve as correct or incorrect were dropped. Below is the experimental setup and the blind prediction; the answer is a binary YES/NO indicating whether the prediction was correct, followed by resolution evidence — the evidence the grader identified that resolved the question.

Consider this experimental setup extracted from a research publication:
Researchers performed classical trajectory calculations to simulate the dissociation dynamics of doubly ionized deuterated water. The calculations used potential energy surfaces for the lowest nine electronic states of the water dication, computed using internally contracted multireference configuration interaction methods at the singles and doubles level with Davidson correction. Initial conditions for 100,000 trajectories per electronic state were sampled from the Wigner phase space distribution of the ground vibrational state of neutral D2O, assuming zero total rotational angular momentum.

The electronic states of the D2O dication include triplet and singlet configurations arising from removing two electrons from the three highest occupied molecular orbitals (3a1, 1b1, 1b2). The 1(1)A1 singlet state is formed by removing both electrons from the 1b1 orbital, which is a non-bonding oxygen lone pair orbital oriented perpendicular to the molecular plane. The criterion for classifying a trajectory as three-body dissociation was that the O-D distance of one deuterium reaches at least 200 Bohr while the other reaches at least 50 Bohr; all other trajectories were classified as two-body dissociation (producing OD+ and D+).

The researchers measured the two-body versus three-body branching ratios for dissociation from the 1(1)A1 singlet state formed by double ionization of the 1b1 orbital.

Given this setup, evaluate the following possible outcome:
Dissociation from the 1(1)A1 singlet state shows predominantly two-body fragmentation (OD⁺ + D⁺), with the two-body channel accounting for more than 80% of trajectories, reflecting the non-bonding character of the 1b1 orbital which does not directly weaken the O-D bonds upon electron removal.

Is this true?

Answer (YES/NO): YES